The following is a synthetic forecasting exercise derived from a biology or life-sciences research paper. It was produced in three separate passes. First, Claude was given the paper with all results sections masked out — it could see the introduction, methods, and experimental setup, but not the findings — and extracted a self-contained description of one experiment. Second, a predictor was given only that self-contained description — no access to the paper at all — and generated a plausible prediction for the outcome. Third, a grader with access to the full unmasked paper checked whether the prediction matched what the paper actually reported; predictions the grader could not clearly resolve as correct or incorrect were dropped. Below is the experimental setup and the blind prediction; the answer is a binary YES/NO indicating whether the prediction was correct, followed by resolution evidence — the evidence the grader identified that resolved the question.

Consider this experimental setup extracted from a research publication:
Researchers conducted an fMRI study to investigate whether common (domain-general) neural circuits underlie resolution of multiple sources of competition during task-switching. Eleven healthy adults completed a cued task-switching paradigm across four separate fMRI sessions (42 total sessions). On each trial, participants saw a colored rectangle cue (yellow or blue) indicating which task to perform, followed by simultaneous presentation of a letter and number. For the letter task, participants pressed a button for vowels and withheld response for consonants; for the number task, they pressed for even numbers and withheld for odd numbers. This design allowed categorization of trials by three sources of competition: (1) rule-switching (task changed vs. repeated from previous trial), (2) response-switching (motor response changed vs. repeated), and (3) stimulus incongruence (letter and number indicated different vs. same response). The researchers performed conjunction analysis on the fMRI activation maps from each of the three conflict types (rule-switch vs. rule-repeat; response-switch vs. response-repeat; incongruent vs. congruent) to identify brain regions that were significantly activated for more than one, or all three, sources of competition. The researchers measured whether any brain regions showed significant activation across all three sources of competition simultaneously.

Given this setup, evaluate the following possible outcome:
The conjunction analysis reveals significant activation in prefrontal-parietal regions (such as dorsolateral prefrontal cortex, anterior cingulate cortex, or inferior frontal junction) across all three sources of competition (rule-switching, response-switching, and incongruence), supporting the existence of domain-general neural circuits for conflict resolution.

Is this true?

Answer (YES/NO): NO